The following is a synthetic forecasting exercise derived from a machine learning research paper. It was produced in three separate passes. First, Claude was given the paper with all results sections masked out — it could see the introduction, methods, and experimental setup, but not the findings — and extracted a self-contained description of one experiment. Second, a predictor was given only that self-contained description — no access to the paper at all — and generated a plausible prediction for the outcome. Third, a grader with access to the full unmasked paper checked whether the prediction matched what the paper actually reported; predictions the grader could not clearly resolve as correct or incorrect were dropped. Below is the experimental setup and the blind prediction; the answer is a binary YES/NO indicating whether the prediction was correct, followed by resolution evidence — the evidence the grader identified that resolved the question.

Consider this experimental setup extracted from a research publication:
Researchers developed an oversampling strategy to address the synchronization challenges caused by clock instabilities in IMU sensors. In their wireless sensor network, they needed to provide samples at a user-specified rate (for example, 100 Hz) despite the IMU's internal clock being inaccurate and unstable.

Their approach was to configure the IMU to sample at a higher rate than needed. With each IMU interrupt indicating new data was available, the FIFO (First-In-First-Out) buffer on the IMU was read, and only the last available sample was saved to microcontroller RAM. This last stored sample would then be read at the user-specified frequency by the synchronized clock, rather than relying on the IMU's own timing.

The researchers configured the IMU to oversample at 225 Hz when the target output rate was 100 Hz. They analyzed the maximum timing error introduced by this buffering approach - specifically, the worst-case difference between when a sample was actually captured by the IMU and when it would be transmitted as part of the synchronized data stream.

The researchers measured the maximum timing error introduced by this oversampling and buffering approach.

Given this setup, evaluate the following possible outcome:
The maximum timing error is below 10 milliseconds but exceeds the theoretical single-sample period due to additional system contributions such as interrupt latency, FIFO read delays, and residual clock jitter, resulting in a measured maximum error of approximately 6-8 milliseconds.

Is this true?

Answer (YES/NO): NO